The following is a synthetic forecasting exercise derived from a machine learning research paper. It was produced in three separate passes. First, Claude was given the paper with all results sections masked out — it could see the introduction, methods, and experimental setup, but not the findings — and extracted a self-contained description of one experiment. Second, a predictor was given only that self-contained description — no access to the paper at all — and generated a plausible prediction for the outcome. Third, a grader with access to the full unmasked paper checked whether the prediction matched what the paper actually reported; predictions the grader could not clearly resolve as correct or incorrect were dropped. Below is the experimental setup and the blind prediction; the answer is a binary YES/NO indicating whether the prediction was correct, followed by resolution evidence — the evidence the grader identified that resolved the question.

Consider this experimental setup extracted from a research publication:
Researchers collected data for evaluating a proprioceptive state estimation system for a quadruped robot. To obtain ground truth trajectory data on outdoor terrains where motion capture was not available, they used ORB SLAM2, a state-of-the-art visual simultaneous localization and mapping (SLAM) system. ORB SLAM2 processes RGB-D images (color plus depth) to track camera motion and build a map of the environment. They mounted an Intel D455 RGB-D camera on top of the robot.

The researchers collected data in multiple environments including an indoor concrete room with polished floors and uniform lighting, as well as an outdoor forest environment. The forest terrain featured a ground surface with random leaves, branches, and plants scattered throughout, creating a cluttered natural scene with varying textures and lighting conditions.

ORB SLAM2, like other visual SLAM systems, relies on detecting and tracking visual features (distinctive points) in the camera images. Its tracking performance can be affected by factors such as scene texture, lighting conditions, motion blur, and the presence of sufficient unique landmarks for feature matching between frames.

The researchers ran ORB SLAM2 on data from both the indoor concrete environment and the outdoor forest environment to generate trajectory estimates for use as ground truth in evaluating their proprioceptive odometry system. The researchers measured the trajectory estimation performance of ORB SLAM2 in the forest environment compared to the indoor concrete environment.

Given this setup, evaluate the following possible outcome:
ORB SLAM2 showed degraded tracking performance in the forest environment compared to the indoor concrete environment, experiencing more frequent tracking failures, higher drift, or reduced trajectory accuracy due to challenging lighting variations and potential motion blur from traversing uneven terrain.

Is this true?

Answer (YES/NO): YES